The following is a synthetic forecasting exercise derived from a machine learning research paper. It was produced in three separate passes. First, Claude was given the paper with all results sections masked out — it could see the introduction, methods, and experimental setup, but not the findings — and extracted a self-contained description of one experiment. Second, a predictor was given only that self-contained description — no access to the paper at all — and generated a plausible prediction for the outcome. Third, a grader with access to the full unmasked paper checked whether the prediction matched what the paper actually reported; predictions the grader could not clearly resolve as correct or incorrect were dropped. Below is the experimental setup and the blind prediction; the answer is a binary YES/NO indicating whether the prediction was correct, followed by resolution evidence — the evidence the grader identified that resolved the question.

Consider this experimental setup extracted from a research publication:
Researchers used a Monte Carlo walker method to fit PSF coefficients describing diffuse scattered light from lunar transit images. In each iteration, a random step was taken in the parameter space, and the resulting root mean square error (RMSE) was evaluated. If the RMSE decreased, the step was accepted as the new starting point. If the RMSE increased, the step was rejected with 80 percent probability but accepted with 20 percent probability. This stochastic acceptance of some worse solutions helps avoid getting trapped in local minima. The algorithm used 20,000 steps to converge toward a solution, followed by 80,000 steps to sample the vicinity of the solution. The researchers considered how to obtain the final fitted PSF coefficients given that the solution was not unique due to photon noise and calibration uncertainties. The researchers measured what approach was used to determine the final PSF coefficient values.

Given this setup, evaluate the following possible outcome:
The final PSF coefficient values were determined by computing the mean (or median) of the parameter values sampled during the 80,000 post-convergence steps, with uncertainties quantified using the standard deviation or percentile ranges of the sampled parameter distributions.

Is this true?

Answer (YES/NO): NO